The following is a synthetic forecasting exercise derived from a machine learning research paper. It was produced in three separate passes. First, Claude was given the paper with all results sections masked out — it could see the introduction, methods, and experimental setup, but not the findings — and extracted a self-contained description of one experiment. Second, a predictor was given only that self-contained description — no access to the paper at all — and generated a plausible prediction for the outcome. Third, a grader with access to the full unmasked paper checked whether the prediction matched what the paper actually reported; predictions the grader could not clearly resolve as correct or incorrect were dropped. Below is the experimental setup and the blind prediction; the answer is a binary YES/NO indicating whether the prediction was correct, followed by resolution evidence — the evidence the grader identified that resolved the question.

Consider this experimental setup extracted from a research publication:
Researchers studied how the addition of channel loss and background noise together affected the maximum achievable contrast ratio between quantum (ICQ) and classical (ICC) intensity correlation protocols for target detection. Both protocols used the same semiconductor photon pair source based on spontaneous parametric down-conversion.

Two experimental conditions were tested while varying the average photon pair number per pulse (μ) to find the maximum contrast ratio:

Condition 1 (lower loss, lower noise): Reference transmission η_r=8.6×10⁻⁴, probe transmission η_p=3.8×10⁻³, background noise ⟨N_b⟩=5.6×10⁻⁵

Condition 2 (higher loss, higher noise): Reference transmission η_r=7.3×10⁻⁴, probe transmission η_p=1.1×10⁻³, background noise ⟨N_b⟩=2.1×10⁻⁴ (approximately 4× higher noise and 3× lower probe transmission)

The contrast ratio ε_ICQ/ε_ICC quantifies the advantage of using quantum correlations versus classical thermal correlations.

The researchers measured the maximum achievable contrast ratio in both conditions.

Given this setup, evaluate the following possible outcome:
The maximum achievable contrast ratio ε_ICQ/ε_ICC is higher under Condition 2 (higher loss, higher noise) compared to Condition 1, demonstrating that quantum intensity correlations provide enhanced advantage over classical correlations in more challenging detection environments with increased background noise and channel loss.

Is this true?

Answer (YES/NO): NO